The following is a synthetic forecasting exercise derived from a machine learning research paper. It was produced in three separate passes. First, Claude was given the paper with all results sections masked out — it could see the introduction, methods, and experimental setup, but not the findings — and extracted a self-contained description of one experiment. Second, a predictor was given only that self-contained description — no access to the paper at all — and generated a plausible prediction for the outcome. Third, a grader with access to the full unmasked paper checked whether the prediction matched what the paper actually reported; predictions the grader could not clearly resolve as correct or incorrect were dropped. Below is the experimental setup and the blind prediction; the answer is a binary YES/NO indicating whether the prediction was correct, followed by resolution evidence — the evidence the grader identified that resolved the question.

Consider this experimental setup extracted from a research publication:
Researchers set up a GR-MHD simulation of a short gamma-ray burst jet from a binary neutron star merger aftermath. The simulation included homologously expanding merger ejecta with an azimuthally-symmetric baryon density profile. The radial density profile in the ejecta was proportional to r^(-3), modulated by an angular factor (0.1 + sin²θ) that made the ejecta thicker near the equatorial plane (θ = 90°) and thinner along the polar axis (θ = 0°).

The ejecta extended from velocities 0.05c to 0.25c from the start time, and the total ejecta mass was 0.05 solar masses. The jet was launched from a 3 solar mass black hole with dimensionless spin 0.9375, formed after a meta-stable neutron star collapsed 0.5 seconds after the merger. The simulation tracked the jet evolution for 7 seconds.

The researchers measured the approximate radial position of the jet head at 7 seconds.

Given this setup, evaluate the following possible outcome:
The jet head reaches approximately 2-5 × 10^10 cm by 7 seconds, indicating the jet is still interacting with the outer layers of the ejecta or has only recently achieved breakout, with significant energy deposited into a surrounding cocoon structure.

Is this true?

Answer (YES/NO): NO